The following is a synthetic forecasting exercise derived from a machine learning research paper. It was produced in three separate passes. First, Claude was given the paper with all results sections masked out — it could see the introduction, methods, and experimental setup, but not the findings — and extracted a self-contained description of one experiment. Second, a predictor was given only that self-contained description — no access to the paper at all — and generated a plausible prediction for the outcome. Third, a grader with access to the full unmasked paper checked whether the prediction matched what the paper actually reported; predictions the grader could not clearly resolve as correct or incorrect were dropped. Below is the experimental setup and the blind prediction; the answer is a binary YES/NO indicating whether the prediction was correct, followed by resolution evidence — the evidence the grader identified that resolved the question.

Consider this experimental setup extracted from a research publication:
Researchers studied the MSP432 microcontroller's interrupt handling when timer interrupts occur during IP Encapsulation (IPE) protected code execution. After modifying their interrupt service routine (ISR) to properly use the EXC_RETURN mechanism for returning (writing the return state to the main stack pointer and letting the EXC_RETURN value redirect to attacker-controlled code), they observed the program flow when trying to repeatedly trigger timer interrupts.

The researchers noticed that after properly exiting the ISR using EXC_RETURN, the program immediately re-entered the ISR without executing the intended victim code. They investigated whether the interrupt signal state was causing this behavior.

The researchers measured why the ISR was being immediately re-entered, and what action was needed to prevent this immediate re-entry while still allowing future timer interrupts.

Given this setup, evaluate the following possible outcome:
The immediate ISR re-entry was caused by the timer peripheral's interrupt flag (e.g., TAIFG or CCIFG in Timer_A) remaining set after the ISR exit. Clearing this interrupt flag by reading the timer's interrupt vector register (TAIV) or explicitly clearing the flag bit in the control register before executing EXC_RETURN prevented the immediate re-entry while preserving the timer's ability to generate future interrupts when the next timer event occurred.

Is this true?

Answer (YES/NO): YES